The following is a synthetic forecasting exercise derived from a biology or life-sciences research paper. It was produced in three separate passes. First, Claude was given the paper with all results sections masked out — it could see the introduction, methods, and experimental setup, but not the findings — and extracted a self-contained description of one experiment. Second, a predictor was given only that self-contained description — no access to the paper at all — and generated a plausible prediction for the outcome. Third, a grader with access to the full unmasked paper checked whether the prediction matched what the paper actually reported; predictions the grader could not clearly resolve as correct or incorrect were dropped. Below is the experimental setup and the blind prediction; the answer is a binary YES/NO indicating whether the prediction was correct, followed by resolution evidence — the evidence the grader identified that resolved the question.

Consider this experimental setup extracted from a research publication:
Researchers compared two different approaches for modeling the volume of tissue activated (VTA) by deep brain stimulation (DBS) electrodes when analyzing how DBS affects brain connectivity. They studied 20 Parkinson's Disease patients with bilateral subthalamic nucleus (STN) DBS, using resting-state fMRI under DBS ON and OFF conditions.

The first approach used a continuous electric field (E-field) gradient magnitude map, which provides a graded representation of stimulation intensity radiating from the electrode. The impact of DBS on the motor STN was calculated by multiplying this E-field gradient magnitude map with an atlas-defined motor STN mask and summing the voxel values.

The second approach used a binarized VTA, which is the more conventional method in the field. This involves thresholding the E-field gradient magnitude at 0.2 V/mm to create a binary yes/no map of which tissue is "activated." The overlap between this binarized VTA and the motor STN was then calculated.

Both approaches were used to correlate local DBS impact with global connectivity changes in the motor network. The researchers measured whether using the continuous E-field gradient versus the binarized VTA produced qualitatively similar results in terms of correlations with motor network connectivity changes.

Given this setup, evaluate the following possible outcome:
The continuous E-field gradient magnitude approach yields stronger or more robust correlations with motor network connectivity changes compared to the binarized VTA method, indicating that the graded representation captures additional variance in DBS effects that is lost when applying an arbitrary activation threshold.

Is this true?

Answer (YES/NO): NO